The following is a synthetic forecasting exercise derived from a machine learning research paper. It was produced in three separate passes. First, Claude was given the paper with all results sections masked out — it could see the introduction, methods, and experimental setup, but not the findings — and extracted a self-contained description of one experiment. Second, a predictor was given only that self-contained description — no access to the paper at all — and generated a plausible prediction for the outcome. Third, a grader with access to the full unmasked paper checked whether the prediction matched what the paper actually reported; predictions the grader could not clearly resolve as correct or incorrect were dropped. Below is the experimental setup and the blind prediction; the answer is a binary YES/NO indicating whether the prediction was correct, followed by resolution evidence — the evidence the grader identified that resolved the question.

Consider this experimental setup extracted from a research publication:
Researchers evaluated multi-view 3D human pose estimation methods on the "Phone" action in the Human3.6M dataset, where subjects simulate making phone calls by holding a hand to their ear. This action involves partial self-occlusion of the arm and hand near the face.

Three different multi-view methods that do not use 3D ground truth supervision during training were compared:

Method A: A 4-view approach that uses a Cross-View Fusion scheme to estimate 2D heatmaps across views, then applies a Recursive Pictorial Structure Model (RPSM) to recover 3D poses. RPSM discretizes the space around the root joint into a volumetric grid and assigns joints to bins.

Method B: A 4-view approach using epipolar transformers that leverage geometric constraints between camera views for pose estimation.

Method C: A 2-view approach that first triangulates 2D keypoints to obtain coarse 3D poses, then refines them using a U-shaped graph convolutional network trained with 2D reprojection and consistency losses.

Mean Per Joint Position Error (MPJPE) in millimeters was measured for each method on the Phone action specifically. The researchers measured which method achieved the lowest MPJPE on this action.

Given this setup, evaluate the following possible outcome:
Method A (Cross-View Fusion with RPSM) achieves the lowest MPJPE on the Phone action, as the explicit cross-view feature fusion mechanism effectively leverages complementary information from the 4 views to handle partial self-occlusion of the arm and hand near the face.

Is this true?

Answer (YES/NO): YES